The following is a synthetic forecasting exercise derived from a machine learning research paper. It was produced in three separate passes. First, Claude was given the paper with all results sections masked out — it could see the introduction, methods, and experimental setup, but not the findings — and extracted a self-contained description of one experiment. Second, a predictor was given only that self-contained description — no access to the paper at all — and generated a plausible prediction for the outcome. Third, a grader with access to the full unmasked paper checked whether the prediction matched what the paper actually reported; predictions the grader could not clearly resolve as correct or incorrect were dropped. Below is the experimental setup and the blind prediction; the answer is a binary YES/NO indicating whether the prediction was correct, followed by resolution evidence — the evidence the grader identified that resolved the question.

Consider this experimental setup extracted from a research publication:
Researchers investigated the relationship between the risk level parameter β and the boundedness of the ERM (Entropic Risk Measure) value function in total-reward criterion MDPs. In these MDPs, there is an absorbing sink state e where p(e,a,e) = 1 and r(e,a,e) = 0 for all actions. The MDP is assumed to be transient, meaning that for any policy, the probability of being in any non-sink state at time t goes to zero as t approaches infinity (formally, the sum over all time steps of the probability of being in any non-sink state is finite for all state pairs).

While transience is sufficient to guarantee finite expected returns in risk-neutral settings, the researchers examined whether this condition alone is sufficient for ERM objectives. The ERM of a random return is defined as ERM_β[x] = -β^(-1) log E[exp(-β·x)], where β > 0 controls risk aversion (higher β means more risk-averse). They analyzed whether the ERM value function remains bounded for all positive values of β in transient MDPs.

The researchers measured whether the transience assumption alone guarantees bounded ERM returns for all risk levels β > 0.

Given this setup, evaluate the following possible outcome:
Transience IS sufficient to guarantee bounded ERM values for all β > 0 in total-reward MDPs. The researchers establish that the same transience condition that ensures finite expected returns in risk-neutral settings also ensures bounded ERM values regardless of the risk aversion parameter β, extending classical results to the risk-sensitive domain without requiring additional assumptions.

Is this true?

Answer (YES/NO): NO